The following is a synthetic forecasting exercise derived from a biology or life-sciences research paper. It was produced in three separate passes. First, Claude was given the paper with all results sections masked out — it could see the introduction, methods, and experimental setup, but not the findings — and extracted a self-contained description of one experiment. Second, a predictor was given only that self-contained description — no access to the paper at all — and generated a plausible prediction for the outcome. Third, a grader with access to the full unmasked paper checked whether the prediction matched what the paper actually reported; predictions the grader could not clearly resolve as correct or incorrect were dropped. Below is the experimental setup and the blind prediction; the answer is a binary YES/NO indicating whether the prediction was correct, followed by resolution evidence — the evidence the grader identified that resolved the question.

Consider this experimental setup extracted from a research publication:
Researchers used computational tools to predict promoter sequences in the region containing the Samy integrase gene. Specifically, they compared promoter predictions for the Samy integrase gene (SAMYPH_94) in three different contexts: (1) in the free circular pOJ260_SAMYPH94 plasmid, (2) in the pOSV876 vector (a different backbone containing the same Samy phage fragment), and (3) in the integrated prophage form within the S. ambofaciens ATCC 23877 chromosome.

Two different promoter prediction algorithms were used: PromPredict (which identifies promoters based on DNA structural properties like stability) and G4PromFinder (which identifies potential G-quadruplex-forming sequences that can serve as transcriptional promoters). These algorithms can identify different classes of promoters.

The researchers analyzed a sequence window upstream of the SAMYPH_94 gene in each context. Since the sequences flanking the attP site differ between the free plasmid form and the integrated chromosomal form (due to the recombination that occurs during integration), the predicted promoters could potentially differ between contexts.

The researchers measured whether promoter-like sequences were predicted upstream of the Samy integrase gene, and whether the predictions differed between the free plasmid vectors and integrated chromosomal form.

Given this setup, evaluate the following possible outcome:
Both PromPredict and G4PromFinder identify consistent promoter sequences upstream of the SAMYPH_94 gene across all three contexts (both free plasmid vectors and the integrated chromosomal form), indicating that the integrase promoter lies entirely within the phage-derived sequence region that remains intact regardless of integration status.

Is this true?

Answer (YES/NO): NO